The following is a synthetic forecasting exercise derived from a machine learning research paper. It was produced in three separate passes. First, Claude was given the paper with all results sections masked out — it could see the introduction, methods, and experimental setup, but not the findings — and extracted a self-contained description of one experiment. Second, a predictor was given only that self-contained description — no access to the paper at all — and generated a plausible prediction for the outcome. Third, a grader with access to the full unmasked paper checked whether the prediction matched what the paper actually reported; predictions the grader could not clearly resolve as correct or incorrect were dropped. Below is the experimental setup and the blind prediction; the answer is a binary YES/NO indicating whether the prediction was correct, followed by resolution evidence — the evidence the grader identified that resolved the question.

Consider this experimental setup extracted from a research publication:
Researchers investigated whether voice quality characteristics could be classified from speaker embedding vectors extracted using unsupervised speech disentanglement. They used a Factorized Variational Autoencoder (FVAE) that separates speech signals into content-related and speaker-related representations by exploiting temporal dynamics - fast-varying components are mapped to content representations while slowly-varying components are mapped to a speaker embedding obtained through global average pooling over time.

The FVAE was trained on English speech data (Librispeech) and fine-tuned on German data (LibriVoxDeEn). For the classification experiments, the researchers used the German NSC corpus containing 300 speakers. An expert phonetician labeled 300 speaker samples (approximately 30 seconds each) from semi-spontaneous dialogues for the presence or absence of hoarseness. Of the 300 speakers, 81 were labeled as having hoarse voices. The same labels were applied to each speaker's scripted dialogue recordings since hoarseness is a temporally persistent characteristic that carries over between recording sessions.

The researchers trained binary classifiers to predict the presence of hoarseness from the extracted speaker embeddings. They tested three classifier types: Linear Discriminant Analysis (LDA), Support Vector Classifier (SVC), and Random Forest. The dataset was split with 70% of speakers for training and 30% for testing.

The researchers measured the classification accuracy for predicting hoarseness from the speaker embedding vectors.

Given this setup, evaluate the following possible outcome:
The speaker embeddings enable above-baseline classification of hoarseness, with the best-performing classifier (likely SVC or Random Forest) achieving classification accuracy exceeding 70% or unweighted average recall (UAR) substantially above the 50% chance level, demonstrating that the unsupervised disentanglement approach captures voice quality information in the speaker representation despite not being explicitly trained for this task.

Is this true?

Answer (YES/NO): NO